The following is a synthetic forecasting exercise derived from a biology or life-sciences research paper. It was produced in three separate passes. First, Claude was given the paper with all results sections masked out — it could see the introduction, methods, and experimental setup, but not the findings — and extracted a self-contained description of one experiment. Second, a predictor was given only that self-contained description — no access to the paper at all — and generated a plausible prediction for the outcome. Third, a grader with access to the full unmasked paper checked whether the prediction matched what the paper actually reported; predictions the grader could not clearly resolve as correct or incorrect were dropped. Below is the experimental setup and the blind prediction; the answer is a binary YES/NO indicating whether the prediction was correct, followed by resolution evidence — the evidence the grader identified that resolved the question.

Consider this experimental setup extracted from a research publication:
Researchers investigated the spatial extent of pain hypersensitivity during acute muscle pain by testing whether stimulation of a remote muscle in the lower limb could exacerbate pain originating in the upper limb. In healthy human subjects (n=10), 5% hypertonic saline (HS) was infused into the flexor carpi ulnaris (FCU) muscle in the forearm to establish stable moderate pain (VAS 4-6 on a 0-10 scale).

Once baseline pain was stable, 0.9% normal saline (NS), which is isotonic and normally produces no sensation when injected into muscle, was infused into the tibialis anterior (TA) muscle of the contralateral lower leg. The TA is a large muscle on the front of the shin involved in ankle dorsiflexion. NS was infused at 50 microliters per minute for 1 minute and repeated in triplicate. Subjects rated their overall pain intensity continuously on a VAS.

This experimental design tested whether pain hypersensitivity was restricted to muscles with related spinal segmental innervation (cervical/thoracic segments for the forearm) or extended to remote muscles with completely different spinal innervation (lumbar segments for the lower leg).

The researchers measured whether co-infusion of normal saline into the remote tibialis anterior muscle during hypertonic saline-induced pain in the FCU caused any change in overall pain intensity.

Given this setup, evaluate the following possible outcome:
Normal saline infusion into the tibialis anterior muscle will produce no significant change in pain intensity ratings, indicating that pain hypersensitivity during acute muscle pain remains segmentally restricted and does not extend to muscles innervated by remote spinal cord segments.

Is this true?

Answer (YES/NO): NO